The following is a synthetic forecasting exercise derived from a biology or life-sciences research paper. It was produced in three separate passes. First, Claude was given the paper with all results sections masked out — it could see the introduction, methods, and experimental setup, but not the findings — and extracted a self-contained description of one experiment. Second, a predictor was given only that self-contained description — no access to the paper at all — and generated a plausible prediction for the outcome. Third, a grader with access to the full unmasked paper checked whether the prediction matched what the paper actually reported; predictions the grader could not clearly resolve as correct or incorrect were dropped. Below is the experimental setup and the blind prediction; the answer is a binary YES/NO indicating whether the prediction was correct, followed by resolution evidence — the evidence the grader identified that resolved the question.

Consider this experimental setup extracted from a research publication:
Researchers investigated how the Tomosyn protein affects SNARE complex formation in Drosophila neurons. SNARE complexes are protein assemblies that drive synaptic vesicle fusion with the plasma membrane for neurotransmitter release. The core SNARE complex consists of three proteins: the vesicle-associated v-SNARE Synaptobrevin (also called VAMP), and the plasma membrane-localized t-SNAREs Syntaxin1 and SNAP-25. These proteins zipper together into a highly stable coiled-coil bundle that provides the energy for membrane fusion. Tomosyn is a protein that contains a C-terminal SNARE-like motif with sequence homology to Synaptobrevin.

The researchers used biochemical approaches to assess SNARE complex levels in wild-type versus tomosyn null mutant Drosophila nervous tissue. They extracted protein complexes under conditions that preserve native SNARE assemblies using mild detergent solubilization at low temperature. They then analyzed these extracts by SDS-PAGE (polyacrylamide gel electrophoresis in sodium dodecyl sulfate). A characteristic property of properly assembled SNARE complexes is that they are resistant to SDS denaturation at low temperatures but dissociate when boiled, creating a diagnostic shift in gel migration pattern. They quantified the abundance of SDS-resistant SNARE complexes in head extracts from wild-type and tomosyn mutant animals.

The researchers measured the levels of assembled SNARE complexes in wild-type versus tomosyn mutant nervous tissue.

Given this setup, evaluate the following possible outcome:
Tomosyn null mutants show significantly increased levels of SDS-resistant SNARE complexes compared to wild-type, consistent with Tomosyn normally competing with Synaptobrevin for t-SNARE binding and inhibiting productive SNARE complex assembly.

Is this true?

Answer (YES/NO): YES